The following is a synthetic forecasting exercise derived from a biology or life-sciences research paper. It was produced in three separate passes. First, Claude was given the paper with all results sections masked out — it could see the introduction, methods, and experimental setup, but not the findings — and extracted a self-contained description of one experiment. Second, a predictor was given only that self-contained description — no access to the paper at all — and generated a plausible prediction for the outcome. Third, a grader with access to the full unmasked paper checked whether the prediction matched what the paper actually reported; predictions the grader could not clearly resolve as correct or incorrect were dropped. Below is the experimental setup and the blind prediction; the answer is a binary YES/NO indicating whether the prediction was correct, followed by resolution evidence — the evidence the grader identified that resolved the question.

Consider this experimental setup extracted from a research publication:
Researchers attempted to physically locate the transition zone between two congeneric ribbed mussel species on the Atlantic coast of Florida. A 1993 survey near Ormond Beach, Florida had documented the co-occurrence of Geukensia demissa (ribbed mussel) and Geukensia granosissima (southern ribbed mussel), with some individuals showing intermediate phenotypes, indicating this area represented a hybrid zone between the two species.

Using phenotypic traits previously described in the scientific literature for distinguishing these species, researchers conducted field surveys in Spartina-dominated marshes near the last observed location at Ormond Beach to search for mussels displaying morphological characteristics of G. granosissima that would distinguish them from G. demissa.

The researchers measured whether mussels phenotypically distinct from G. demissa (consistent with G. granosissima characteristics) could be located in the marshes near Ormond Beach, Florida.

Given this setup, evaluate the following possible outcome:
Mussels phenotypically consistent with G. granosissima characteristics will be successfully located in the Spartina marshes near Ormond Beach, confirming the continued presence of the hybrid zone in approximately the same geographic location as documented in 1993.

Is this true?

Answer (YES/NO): NO